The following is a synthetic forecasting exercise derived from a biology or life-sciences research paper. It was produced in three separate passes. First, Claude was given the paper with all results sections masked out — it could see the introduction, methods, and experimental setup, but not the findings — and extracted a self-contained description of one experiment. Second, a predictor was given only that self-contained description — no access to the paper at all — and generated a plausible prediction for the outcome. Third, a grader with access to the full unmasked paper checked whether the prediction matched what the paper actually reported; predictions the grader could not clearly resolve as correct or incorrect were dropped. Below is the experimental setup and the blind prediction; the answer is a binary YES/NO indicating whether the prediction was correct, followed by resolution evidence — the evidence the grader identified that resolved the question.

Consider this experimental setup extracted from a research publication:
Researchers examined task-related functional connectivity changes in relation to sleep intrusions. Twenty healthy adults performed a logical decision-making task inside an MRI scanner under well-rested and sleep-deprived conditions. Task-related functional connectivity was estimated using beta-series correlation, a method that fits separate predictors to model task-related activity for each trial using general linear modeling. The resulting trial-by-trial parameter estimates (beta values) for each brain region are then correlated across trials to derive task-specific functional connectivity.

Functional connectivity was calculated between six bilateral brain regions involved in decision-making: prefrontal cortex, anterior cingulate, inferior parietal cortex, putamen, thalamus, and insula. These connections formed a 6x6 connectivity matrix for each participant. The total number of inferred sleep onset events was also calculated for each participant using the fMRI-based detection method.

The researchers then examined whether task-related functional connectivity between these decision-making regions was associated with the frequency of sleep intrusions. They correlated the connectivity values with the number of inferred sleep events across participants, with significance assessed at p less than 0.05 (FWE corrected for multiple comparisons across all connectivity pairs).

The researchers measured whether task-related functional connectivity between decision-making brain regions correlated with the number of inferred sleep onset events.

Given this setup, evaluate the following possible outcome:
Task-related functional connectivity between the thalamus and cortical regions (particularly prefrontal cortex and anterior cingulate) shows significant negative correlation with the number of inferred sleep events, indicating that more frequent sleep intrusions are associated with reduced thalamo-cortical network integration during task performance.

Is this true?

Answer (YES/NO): NO